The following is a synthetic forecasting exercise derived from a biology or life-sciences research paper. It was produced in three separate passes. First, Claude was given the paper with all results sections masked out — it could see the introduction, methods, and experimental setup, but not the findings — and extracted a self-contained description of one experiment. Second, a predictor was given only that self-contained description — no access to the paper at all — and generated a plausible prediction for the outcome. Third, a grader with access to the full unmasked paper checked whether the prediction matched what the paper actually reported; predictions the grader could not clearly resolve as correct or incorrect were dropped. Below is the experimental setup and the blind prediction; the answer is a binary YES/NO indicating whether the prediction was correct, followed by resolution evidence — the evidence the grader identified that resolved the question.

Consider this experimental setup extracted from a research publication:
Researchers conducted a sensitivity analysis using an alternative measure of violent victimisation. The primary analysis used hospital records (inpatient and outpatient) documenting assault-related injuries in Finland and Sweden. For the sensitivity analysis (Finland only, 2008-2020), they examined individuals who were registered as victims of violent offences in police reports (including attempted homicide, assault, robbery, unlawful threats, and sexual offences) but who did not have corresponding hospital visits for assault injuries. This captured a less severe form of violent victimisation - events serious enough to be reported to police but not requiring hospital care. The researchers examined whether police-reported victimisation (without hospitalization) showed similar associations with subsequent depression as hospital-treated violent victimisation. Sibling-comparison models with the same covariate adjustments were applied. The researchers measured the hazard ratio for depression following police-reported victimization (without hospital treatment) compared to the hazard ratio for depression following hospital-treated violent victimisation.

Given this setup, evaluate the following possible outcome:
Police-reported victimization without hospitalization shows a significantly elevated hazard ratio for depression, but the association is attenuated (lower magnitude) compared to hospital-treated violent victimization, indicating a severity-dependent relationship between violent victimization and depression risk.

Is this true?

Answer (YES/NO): NO